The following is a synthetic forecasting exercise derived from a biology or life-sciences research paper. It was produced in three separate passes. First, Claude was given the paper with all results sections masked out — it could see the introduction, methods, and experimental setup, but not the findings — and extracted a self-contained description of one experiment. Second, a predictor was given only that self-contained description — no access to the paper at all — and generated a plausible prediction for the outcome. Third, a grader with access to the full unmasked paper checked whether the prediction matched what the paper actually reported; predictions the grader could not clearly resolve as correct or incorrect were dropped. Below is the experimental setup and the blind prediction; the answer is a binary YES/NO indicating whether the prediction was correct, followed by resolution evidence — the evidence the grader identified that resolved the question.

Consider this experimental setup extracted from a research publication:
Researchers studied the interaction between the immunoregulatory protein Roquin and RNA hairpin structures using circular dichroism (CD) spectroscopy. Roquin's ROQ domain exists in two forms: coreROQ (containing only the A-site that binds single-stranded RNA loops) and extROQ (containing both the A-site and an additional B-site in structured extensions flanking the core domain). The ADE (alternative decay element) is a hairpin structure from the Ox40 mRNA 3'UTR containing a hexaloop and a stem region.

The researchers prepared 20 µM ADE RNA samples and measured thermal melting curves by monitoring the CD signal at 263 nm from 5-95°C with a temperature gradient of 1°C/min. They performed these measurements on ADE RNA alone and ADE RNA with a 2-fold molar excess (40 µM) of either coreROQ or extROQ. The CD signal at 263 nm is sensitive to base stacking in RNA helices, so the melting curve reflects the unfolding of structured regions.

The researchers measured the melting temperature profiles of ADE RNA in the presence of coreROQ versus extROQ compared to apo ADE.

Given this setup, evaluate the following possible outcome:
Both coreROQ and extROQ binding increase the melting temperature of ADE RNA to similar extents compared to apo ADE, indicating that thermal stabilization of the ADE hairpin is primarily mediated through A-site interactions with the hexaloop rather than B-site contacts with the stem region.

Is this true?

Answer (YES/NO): NO